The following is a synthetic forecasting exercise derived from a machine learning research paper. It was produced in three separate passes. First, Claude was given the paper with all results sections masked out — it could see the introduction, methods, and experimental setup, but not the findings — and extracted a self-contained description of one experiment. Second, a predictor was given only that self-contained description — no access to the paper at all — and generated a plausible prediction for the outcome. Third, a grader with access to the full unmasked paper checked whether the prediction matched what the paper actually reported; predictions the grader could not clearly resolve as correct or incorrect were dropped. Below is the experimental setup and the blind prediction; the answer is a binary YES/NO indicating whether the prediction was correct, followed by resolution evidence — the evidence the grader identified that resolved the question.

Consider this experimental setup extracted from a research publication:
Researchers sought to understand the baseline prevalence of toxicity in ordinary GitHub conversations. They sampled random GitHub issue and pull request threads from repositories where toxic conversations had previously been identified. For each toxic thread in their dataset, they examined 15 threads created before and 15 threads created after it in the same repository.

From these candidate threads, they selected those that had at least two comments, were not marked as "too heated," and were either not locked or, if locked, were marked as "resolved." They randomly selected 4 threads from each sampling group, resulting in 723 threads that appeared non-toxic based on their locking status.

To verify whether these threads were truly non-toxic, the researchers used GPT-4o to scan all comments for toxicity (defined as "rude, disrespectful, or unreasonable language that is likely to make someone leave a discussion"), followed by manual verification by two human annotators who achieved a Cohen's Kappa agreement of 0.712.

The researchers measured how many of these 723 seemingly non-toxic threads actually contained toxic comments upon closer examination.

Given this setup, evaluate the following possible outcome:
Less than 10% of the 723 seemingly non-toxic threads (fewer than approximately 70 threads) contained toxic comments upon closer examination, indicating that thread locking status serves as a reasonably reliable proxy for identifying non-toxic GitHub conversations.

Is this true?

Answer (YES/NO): YES